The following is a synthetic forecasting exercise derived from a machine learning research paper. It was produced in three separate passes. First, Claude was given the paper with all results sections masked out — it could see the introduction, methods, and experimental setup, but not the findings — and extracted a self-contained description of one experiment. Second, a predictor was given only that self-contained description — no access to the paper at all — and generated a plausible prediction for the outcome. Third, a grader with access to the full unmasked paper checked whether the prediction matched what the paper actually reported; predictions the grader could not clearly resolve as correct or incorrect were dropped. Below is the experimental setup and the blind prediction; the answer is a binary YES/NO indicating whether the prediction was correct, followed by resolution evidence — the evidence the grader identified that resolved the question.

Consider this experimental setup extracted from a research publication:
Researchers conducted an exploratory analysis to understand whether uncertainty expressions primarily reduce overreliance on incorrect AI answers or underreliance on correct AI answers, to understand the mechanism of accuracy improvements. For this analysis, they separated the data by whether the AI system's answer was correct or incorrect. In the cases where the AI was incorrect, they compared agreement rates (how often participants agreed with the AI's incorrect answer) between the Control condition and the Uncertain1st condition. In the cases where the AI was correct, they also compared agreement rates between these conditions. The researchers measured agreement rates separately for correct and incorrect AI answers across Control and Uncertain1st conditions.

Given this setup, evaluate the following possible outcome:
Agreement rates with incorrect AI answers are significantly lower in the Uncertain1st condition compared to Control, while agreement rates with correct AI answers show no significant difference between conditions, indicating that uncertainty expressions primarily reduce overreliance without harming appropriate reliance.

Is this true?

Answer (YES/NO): NO